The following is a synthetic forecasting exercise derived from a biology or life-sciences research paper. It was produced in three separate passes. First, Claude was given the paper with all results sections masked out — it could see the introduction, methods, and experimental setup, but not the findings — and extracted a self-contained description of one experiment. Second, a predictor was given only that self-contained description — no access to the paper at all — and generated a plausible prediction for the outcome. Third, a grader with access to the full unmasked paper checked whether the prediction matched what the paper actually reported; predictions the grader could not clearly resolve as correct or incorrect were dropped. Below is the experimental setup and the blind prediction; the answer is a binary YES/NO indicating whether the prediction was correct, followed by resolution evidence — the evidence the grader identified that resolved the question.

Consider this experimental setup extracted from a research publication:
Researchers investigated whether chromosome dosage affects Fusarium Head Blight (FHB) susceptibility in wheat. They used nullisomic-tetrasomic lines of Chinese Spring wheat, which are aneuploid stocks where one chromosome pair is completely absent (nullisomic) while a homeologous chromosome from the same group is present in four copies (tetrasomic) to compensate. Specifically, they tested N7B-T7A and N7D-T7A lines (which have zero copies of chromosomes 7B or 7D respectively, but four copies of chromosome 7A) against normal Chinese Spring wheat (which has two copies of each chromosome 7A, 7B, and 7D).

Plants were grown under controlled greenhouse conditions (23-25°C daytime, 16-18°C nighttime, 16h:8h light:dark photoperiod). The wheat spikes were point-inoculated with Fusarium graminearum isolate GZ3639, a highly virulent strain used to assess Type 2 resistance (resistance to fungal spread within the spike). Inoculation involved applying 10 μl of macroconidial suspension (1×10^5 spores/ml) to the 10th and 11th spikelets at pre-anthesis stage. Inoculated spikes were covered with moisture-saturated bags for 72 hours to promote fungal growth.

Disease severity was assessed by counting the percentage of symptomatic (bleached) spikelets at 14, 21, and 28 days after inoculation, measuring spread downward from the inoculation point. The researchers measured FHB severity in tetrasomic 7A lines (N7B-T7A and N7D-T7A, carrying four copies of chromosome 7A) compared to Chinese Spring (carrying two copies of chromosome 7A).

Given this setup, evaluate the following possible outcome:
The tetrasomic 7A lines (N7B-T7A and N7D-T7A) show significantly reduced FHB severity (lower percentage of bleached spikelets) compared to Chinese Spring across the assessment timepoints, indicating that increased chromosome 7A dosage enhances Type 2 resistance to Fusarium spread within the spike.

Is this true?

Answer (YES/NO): NO